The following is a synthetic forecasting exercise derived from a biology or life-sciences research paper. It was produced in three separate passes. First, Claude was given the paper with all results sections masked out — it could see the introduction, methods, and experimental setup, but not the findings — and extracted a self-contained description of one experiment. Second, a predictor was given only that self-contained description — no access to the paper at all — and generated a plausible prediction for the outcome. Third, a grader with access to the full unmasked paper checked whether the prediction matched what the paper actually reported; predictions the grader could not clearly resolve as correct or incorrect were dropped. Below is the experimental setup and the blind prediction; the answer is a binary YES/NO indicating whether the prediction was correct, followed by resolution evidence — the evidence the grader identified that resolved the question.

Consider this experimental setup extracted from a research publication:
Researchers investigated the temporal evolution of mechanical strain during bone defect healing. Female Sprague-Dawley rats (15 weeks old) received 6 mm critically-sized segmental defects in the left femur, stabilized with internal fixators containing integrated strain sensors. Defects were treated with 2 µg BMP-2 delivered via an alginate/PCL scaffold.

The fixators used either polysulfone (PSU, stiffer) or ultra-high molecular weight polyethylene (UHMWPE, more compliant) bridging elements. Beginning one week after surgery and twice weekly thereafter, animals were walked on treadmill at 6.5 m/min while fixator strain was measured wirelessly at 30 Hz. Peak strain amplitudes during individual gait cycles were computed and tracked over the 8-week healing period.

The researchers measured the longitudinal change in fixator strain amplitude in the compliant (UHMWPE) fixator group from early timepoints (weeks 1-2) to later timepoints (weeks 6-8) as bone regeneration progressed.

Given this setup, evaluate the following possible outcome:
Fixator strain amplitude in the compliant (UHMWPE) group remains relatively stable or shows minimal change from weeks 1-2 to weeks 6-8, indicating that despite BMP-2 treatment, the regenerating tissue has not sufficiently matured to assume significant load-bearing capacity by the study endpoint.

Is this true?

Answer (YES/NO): NO